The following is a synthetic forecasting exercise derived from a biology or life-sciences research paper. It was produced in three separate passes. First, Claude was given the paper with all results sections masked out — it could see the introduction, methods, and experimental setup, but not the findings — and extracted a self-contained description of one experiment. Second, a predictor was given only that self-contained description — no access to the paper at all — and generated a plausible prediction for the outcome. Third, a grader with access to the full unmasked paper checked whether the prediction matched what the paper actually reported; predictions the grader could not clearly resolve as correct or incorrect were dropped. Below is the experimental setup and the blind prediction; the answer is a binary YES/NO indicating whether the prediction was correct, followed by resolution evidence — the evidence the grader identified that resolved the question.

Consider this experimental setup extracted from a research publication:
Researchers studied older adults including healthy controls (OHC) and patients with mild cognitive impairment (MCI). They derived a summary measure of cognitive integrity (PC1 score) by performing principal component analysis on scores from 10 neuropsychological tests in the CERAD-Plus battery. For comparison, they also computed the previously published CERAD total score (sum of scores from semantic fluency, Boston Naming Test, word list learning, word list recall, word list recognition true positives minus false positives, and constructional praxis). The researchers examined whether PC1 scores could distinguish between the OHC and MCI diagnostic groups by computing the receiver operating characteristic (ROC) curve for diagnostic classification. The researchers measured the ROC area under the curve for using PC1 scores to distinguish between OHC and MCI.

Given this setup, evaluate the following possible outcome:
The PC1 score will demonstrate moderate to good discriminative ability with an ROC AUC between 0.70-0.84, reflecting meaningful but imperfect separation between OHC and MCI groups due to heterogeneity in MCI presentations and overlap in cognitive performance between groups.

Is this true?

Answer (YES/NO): NO